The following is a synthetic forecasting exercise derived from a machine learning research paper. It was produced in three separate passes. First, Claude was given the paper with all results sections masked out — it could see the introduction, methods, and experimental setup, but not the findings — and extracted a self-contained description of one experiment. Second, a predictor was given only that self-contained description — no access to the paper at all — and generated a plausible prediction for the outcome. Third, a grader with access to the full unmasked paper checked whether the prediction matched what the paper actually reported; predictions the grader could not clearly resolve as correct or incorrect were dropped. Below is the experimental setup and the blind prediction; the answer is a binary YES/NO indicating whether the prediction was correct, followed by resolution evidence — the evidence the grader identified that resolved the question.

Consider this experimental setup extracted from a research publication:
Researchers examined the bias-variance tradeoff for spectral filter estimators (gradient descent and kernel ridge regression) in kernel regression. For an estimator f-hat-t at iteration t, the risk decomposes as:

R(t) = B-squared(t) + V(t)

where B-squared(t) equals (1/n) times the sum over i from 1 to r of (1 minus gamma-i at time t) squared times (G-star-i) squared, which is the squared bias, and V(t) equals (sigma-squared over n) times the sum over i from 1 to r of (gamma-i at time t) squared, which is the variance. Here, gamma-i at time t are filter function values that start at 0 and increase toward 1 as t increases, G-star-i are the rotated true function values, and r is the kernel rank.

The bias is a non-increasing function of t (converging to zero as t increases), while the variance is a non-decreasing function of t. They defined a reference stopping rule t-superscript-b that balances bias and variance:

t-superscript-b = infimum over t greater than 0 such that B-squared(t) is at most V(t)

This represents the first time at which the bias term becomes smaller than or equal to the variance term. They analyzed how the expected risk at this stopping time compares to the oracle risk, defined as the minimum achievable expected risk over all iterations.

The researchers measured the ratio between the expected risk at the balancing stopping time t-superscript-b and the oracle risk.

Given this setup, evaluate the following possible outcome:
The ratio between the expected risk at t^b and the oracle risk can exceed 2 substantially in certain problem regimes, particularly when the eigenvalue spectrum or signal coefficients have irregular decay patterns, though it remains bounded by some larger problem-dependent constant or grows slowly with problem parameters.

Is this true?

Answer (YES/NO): NO